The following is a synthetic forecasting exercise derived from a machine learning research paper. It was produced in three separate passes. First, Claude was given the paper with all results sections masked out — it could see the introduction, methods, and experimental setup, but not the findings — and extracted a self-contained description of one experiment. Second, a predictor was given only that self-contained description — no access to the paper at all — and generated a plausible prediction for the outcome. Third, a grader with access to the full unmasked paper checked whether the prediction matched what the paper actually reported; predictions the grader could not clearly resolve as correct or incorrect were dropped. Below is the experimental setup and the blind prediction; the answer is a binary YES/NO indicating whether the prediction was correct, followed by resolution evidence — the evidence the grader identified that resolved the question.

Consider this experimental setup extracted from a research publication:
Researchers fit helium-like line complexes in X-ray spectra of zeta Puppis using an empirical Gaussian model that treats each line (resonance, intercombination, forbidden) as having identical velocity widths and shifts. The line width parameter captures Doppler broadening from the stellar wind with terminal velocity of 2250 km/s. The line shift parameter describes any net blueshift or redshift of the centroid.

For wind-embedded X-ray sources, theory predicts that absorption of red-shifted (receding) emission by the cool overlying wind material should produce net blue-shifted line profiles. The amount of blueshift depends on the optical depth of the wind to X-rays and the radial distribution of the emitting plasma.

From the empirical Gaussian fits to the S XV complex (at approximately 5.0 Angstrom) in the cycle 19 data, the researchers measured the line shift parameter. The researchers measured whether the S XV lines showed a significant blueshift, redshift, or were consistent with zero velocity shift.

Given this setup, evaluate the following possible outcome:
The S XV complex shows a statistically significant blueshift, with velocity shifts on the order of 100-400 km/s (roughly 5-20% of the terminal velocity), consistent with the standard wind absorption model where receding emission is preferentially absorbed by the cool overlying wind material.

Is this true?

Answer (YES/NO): YES